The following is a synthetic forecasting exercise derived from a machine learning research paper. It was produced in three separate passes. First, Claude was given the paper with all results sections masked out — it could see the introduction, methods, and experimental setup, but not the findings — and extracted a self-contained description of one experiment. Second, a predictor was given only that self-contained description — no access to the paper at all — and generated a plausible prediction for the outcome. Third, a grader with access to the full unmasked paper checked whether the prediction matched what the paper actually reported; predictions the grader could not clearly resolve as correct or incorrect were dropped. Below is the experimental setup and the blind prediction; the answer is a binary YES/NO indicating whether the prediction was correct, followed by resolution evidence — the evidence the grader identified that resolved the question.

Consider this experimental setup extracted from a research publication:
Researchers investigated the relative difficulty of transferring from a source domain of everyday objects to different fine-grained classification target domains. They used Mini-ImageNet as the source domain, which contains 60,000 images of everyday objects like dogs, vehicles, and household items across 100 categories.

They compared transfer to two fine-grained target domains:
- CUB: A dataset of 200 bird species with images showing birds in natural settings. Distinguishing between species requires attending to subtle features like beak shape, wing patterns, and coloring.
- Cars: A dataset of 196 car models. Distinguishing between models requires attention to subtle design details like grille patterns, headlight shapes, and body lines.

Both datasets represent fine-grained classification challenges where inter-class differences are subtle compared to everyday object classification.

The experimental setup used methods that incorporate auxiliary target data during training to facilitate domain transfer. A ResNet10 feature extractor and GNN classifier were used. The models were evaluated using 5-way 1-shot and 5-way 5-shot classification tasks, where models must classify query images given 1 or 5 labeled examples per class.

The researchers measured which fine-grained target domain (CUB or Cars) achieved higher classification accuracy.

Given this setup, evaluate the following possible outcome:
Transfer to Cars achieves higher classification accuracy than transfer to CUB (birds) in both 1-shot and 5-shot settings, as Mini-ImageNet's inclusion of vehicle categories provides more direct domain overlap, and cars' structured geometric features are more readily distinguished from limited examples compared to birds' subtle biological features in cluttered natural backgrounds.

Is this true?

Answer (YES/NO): NO